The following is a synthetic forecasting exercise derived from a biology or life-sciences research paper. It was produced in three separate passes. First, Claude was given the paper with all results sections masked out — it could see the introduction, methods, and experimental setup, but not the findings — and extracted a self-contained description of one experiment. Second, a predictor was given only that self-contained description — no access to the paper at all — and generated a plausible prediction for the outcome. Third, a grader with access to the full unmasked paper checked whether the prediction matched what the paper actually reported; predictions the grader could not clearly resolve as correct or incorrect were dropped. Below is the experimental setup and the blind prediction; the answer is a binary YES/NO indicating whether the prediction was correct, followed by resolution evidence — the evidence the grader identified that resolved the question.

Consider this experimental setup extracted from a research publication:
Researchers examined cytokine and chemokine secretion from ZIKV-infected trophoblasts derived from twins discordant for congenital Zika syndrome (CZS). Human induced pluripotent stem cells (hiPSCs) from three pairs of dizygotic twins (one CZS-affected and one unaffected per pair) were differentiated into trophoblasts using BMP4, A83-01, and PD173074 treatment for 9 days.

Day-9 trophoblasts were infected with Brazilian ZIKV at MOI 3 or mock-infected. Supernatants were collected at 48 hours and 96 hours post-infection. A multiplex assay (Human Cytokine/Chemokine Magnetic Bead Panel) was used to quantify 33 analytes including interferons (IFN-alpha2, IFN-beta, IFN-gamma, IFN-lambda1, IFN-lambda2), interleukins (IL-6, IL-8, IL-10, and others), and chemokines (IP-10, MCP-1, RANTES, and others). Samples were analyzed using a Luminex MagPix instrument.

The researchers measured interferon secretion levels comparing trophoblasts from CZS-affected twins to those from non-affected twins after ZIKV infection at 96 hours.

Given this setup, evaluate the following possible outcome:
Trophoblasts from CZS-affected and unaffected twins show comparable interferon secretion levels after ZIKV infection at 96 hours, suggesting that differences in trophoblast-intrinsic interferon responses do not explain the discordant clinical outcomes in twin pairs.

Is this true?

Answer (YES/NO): NO